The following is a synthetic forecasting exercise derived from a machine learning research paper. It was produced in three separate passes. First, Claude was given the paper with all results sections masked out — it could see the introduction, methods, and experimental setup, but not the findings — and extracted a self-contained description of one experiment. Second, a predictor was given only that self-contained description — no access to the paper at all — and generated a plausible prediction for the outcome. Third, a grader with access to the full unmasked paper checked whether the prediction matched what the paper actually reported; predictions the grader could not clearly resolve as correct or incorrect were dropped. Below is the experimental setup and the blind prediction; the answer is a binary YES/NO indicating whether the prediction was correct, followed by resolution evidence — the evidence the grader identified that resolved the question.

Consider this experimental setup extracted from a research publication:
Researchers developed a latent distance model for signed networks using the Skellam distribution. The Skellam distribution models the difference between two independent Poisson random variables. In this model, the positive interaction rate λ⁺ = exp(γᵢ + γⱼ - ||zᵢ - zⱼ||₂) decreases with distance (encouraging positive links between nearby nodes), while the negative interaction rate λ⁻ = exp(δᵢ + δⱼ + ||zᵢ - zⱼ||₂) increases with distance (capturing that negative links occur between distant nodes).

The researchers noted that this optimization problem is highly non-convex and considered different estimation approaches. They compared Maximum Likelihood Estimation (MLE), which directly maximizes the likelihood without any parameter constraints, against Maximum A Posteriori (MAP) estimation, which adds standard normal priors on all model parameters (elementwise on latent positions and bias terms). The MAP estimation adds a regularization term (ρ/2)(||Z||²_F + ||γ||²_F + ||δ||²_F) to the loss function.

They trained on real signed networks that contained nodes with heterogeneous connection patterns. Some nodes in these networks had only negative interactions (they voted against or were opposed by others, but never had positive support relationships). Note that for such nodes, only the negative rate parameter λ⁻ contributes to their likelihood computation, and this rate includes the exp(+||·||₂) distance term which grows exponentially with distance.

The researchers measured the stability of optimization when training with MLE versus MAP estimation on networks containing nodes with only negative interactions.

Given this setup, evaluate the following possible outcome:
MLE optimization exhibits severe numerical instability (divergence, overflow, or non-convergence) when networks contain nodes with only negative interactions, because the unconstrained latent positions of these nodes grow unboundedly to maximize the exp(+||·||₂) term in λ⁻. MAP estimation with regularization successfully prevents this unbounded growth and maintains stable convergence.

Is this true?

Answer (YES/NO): YES